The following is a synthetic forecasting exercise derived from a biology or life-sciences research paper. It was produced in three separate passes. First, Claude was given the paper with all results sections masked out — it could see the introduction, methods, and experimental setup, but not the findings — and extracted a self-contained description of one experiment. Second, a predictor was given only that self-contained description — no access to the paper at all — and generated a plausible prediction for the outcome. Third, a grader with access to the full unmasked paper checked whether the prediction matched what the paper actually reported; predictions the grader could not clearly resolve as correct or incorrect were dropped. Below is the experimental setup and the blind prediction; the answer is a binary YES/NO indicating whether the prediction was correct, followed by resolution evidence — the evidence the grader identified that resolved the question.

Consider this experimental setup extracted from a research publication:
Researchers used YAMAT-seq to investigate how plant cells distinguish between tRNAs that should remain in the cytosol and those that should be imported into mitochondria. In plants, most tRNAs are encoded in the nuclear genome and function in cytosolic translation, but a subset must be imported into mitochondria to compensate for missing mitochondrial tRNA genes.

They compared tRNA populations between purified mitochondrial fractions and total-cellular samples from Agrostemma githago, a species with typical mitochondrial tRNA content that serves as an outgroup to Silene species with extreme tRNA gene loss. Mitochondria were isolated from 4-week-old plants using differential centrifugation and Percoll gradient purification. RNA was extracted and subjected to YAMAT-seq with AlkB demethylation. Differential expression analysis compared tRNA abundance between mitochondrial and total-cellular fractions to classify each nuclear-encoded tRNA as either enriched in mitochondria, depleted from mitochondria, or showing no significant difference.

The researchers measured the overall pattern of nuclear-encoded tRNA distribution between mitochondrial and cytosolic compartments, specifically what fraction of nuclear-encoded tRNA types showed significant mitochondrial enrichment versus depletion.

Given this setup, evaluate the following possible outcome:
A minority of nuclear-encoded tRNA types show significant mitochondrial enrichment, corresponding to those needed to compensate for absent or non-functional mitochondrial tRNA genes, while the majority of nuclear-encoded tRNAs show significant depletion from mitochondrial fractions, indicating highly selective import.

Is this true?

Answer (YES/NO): NO